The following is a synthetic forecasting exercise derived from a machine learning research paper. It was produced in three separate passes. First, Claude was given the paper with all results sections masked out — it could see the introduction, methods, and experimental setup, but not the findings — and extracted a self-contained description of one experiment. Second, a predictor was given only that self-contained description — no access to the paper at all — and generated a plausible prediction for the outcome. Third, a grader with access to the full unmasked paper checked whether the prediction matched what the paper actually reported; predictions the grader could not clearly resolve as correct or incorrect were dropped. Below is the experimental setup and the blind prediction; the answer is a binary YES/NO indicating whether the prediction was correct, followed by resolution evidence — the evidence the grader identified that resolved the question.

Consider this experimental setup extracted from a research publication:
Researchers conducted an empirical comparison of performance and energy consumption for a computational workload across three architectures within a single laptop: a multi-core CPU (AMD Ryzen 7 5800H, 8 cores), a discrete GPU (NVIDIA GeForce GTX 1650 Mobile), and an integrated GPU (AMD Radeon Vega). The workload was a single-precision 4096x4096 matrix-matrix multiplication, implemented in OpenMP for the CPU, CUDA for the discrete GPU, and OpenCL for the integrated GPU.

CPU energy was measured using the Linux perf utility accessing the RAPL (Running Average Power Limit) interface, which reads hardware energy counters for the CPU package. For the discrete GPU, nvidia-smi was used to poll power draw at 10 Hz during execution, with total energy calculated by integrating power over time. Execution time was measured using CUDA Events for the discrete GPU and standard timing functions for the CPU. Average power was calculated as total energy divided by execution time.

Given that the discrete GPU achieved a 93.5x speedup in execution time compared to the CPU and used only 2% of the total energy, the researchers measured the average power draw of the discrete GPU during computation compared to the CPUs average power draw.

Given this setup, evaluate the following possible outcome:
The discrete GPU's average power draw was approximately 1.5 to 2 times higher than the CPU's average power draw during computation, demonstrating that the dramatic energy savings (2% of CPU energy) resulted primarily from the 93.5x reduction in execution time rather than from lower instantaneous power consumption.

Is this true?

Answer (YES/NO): YES